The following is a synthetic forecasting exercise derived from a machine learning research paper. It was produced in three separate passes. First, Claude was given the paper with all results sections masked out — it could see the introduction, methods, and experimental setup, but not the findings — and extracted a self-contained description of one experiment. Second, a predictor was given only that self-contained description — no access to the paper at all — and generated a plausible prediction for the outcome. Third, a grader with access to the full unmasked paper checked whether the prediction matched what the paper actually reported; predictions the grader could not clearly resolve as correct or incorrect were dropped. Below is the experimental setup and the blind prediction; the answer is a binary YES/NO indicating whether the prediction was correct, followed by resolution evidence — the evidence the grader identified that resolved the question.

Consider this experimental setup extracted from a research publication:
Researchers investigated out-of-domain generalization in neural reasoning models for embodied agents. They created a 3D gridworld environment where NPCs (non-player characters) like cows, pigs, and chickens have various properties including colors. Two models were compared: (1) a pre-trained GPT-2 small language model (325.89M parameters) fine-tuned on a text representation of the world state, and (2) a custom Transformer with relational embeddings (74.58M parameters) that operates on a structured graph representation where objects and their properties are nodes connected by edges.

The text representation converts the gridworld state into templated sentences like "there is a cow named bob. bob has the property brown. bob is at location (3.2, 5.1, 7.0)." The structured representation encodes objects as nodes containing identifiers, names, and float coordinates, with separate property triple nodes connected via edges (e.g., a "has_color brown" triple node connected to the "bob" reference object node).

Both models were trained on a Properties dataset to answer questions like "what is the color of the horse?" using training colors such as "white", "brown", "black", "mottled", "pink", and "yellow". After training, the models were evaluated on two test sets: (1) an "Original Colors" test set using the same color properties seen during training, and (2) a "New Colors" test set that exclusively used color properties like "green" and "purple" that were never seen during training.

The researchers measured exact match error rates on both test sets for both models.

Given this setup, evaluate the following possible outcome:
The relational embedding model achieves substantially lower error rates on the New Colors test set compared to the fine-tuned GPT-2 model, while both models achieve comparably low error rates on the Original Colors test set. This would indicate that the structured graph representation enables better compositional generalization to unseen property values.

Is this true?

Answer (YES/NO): NO